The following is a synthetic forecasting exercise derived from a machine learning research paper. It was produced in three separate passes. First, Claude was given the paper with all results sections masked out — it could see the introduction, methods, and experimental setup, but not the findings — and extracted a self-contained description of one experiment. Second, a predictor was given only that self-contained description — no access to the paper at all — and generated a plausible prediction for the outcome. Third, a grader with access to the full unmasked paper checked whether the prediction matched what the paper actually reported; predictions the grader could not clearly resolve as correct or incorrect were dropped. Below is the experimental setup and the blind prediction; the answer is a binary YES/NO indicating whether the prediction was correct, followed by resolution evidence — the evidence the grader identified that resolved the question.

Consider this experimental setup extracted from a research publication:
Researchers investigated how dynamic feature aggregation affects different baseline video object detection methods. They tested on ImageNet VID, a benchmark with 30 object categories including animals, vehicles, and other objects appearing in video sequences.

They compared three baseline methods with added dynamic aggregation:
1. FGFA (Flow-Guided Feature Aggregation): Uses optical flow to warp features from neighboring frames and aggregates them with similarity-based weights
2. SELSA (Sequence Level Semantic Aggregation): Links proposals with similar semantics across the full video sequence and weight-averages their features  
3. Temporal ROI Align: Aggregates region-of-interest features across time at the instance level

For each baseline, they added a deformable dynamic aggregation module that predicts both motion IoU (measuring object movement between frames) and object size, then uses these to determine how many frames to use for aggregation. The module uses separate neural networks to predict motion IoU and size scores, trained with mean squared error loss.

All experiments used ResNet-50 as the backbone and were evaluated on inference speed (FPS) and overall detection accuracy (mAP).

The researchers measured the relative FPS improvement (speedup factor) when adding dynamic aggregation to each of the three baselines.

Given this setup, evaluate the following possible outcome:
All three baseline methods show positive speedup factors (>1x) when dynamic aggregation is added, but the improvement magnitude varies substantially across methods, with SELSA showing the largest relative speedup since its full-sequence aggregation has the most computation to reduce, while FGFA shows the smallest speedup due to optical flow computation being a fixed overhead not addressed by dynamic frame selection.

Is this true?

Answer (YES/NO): NO